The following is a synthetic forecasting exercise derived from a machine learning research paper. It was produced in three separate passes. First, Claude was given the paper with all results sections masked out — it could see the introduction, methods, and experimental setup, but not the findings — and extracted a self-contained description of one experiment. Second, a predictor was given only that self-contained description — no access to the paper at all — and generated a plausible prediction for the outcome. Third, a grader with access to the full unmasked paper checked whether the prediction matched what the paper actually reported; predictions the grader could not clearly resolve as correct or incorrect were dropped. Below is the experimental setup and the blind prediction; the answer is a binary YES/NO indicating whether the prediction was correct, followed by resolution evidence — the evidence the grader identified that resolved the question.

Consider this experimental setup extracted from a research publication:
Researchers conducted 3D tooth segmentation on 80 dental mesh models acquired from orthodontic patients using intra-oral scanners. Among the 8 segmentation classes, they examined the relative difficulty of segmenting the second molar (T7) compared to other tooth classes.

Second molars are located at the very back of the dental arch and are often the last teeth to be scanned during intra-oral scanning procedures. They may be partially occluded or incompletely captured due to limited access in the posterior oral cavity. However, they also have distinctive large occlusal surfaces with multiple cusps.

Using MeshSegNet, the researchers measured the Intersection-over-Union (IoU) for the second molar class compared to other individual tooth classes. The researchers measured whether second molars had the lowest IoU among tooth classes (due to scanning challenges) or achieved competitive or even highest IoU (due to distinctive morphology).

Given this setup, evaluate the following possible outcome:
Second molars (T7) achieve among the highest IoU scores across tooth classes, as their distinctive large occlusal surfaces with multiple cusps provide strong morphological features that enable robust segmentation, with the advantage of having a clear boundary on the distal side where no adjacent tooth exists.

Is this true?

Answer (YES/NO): YES